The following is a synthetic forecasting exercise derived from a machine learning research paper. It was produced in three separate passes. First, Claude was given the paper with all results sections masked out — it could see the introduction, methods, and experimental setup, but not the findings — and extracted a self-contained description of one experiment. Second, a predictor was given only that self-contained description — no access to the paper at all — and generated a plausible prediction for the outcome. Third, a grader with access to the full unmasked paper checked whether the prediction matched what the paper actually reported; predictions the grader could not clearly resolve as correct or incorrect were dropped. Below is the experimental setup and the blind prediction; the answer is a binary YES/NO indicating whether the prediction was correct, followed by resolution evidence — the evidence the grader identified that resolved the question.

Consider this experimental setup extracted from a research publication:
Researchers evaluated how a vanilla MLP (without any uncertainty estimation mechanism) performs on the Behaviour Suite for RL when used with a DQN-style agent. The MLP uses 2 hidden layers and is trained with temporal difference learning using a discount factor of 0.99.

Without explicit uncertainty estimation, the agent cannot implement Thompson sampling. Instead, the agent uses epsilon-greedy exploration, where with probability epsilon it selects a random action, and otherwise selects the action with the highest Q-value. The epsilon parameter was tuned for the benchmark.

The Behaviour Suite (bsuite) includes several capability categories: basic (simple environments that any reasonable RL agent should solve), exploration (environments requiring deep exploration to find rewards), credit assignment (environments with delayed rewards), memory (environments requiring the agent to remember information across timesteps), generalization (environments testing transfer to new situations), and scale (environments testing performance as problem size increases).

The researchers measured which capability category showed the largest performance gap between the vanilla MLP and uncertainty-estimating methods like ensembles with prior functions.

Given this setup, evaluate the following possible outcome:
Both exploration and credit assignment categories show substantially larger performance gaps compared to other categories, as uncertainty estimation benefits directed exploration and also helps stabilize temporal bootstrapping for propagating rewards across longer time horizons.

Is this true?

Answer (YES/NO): NO